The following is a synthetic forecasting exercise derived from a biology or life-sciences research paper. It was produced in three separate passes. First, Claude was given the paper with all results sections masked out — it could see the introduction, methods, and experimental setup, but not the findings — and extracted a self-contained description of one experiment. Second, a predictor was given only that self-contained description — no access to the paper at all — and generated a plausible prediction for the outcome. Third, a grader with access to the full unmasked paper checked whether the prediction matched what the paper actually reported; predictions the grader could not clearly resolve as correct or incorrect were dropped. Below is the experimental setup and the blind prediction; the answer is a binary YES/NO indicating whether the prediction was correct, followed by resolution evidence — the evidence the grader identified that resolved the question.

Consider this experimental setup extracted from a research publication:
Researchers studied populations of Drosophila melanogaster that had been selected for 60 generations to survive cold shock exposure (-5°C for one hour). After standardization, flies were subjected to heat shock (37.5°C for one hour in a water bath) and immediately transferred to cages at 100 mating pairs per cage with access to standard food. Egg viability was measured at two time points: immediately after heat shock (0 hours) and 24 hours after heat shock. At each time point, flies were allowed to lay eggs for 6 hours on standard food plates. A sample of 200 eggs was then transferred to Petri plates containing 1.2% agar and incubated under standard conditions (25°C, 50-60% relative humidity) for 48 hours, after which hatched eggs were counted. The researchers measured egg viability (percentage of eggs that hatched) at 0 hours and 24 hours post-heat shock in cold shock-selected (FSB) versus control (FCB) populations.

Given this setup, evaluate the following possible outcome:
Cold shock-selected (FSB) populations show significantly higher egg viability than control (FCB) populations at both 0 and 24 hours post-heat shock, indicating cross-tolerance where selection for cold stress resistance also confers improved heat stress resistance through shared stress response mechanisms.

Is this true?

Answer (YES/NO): NO